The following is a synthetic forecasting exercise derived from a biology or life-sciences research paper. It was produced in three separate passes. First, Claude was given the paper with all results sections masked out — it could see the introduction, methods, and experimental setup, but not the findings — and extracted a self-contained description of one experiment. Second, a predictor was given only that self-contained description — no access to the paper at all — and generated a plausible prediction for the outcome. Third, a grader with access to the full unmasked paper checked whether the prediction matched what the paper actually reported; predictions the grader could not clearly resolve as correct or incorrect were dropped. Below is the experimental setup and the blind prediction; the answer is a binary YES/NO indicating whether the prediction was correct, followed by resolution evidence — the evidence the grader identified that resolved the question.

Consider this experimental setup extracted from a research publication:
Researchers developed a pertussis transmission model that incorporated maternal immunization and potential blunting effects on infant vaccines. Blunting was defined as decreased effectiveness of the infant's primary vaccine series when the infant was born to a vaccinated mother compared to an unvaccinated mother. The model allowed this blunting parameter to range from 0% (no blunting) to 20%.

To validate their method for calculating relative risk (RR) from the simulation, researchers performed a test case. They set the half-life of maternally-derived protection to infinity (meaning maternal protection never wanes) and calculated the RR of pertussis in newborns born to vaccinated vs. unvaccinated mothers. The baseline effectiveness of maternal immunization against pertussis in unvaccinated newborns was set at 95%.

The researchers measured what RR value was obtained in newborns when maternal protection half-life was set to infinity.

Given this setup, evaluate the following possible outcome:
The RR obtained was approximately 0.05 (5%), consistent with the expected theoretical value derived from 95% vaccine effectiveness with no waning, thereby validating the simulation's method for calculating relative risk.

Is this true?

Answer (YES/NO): YES